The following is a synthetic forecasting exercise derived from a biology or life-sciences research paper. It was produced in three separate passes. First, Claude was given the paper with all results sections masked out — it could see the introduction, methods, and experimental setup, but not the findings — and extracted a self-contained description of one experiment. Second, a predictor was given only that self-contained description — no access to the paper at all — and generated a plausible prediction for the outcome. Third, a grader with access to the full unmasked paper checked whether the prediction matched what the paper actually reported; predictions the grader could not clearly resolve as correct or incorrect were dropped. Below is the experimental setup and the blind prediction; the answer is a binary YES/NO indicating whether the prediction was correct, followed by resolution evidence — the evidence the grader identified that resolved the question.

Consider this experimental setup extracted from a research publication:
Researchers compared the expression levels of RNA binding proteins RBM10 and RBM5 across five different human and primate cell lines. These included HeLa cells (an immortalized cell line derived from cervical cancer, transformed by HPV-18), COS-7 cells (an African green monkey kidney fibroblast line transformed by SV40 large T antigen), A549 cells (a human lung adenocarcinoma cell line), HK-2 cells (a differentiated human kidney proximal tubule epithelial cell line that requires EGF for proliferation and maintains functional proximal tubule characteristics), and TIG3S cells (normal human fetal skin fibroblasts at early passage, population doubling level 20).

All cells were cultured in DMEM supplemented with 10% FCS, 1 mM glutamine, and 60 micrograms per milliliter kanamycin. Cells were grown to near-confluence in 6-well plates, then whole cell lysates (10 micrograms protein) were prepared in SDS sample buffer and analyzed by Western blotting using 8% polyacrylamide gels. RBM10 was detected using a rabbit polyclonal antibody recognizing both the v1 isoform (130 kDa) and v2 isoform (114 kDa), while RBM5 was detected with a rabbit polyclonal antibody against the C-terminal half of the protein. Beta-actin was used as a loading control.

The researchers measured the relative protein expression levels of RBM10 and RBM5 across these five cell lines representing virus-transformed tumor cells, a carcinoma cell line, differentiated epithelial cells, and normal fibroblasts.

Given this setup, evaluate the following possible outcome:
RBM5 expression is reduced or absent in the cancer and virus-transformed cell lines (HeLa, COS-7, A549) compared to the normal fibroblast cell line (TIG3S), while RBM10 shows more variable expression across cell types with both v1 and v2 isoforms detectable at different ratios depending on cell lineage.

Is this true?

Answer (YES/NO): NO